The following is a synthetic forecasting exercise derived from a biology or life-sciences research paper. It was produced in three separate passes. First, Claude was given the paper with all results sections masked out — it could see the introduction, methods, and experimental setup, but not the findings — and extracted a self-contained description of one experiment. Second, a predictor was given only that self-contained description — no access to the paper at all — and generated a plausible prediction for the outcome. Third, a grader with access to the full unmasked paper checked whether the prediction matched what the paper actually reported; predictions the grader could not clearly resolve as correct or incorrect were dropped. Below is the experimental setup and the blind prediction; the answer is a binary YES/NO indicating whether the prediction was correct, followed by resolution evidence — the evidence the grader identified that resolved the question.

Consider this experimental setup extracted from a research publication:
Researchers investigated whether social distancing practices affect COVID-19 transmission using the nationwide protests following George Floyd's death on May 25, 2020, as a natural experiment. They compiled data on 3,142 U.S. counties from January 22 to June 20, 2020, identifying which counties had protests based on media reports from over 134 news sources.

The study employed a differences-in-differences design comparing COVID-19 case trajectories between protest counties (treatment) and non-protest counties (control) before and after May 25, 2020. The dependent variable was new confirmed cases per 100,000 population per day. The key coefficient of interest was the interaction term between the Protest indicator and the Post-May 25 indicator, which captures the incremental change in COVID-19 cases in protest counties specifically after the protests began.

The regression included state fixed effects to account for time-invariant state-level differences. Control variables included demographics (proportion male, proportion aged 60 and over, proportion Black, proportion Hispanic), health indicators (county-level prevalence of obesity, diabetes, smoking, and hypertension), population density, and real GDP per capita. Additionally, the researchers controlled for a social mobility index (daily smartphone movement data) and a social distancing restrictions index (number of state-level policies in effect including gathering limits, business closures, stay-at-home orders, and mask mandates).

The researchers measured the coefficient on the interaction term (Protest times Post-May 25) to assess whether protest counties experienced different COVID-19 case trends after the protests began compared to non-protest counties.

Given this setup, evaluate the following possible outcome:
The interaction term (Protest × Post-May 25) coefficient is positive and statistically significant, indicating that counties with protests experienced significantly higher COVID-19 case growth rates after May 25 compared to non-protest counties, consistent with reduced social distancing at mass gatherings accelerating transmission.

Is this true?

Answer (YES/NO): YES